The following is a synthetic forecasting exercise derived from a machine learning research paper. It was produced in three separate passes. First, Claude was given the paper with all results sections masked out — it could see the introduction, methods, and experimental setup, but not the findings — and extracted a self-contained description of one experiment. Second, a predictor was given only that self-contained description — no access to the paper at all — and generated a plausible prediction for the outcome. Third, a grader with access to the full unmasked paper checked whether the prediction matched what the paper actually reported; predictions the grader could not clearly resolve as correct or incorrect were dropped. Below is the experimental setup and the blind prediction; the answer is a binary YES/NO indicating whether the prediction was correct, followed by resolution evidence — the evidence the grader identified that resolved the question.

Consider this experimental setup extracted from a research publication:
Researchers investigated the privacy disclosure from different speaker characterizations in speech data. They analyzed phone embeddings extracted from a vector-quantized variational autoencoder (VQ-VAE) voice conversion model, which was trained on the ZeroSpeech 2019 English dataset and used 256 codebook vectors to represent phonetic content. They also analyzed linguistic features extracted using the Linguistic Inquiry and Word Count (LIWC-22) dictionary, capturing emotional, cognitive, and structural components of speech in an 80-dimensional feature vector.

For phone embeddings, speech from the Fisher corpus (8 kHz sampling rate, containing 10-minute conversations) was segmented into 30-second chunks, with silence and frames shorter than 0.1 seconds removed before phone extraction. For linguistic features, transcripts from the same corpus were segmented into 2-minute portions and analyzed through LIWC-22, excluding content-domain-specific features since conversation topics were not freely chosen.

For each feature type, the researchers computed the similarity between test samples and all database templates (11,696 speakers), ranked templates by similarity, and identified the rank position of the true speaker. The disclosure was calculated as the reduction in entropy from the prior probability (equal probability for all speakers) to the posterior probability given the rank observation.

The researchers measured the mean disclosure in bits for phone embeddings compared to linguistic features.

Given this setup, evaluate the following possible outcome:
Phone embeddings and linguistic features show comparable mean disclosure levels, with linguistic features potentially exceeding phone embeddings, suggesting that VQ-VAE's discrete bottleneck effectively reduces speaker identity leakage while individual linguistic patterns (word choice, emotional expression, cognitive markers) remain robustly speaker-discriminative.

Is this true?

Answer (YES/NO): NO